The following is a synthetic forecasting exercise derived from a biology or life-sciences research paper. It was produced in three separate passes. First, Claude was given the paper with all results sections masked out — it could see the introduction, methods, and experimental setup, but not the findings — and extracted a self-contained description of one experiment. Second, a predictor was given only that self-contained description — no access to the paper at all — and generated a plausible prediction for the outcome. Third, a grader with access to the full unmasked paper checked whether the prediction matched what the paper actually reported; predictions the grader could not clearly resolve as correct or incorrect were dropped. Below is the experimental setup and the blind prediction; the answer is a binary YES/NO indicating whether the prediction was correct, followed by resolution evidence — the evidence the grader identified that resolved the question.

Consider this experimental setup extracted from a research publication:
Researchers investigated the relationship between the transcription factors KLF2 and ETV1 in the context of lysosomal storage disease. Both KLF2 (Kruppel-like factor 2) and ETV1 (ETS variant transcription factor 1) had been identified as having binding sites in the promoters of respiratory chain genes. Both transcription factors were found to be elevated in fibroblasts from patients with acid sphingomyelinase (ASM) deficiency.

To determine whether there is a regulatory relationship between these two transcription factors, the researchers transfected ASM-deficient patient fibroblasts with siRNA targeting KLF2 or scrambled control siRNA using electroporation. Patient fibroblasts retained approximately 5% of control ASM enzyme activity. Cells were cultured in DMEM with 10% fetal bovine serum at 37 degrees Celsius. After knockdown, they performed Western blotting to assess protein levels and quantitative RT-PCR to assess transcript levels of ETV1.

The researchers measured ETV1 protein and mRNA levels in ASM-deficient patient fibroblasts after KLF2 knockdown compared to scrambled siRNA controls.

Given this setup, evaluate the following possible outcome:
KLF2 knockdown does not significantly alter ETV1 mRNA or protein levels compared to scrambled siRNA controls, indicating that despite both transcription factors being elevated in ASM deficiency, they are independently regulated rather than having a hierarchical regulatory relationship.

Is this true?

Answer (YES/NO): NO